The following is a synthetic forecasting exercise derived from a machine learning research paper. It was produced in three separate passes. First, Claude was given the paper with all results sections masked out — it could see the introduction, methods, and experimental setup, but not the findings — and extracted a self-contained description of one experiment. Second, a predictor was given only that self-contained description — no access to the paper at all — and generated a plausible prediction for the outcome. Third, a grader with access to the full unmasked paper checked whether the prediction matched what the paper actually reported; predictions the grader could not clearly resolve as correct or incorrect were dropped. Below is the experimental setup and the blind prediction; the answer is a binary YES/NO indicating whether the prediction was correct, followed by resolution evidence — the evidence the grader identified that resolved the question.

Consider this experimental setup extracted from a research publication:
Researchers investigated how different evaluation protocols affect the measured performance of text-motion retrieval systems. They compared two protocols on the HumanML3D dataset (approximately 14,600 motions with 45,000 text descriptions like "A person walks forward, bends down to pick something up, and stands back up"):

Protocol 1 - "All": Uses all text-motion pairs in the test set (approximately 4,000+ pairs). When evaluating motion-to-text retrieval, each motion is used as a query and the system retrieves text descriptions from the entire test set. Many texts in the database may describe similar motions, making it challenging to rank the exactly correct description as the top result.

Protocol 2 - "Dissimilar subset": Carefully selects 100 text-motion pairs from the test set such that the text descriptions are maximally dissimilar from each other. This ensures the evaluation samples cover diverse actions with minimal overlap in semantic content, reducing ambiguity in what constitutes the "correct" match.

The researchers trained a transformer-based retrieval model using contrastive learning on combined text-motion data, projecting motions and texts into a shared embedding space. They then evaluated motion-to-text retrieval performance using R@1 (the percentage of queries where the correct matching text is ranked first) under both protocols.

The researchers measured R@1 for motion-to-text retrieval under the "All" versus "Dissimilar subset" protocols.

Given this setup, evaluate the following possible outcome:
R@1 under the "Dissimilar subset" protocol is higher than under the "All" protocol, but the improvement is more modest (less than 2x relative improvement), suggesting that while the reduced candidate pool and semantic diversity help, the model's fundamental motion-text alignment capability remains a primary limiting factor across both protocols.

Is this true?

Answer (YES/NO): NO